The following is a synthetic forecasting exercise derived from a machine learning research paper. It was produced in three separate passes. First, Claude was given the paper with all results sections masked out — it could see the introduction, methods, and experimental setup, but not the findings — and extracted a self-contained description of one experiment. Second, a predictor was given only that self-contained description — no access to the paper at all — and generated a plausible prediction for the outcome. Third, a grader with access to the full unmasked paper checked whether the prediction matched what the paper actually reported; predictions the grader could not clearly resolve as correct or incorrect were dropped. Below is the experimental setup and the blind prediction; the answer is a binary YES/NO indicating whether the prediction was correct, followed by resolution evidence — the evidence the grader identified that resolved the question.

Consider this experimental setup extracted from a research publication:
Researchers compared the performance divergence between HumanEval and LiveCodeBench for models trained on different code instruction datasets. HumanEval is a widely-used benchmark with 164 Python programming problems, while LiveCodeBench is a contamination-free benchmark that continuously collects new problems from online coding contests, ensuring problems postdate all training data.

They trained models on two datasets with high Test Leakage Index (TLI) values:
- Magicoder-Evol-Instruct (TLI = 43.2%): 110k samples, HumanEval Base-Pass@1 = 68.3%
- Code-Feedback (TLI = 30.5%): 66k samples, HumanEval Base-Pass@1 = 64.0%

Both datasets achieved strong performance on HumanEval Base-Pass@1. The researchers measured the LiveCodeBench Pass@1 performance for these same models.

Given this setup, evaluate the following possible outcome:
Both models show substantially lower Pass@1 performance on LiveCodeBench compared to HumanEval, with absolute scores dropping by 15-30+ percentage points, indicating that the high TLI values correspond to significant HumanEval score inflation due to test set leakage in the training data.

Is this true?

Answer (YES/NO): YES